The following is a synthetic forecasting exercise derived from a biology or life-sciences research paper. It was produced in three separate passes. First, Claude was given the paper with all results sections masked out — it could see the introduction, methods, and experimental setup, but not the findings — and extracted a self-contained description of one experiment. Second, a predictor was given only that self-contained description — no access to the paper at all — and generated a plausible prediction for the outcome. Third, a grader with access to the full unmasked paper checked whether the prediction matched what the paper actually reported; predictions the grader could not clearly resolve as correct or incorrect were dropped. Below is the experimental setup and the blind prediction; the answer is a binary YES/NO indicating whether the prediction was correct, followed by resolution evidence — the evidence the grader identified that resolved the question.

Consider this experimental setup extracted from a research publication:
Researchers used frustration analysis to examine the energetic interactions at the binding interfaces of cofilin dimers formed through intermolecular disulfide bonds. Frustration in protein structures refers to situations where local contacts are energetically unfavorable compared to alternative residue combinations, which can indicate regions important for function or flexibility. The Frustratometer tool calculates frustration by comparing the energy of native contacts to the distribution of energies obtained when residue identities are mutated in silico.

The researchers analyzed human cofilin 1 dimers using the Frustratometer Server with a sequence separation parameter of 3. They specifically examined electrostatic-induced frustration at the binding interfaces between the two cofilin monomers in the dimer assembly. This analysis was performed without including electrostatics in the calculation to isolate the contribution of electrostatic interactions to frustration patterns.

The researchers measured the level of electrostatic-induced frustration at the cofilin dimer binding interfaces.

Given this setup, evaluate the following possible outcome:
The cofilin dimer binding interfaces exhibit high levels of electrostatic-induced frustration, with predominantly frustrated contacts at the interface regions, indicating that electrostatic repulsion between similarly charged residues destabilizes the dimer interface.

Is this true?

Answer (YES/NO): NO